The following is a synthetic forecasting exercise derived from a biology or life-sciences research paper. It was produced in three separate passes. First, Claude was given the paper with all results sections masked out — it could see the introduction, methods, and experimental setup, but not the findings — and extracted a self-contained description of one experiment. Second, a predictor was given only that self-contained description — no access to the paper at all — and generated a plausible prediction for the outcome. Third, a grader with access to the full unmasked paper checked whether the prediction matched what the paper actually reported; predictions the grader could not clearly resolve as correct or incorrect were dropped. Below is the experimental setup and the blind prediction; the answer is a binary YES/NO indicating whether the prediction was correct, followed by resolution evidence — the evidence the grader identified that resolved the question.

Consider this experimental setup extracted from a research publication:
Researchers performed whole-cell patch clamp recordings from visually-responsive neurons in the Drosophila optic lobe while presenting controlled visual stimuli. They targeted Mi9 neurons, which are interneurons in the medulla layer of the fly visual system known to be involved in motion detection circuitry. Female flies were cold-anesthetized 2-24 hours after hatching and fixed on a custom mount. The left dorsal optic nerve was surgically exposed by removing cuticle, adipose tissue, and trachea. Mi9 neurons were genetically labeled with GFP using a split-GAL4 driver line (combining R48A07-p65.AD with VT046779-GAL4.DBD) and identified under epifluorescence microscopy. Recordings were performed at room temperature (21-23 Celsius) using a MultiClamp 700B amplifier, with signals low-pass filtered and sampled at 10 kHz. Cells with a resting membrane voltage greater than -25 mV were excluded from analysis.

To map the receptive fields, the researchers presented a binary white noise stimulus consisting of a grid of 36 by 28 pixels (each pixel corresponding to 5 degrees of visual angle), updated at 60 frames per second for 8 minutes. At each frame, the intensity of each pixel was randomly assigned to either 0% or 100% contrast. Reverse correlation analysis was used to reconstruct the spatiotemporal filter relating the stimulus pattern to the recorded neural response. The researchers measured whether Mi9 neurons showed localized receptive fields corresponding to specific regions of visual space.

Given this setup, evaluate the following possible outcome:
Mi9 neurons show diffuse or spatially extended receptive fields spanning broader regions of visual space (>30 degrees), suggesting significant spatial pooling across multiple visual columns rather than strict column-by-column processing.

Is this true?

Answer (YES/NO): NO